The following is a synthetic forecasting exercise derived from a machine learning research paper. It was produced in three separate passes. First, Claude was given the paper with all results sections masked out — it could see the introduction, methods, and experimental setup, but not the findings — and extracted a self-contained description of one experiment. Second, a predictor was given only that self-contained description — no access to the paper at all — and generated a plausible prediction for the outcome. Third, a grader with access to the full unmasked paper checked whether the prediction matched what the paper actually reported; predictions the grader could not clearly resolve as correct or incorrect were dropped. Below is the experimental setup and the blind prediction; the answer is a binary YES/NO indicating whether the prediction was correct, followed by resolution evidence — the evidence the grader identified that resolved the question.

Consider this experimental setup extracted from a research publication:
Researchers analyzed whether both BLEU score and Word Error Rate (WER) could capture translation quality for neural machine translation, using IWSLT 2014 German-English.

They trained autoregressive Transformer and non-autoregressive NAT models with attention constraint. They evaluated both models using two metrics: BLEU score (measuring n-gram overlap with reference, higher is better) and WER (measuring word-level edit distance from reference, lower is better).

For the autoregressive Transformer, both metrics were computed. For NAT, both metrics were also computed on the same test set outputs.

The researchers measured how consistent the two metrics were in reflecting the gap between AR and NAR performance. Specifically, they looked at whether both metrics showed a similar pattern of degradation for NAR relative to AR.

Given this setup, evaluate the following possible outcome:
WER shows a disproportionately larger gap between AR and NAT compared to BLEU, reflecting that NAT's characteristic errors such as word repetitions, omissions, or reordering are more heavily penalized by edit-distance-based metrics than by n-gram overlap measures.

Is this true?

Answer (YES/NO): NO